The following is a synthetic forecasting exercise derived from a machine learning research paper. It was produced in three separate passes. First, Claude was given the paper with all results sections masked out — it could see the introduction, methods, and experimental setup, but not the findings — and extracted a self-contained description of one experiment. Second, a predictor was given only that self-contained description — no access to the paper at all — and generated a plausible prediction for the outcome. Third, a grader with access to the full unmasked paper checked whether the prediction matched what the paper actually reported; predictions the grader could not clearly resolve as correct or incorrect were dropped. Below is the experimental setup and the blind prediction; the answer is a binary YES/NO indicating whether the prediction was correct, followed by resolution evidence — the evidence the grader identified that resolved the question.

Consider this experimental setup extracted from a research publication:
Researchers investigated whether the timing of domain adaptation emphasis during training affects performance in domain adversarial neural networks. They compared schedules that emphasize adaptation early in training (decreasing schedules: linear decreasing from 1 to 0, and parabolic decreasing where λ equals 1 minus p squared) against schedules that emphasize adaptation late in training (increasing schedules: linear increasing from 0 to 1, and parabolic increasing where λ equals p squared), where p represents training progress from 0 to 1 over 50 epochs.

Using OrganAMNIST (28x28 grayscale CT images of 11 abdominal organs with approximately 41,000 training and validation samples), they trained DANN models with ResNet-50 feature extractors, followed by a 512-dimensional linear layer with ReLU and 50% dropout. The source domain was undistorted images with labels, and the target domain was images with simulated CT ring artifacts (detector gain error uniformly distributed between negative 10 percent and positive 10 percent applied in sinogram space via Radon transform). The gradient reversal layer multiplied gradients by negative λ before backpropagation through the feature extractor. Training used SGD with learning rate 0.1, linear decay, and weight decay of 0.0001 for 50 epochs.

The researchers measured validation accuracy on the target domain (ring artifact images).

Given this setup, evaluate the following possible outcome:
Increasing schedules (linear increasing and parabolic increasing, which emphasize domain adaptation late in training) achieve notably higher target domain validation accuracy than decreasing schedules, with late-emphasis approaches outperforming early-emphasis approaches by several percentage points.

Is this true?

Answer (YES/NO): YES